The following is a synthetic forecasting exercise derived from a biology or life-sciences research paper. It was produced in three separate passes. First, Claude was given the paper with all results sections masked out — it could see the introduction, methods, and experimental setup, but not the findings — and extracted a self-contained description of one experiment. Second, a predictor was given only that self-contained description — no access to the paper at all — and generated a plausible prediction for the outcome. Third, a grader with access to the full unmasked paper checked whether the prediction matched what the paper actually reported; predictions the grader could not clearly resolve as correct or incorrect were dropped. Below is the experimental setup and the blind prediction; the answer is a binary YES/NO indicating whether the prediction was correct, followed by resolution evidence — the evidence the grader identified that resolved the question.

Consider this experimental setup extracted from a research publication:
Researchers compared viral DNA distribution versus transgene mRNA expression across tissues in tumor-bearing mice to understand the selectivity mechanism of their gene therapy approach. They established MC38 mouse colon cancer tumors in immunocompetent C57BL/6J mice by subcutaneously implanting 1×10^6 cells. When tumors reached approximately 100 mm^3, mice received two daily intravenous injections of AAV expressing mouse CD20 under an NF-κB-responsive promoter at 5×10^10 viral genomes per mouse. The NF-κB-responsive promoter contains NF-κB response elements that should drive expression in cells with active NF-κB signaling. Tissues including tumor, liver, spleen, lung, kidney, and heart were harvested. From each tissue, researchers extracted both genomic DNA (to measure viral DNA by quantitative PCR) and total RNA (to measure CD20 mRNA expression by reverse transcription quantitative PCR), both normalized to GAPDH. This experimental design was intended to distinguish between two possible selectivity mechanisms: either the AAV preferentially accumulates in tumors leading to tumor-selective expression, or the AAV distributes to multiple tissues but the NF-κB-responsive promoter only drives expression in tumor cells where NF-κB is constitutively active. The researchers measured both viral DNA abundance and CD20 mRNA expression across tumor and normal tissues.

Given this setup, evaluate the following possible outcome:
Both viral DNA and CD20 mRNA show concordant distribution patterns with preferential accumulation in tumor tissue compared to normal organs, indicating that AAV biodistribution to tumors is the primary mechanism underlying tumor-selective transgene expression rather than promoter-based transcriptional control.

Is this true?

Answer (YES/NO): NO